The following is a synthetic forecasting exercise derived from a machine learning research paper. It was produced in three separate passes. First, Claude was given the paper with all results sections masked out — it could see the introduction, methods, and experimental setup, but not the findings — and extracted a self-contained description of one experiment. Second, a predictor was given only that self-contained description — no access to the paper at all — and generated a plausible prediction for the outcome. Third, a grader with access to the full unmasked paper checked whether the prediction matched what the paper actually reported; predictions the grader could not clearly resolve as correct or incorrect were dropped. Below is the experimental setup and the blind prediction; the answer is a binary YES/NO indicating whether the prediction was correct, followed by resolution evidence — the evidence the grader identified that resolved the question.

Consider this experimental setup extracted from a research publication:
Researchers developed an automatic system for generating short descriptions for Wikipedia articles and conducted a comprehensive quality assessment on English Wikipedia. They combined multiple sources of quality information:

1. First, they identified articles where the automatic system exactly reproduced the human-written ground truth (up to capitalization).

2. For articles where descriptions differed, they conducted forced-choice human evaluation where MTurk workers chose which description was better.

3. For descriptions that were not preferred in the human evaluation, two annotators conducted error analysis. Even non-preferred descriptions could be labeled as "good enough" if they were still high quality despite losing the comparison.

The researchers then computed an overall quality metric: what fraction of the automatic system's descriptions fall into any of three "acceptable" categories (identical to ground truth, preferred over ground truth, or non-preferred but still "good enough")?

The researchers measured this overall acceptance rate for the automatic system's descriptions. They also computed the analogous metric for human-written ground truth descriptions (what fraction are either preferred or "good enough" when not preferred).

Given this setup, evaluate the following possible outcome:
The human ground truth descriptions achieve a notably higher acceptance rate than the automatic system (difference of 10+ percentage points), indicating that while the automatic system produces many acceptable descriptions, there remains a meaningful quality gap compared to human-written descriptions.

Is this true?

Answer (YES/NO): NO